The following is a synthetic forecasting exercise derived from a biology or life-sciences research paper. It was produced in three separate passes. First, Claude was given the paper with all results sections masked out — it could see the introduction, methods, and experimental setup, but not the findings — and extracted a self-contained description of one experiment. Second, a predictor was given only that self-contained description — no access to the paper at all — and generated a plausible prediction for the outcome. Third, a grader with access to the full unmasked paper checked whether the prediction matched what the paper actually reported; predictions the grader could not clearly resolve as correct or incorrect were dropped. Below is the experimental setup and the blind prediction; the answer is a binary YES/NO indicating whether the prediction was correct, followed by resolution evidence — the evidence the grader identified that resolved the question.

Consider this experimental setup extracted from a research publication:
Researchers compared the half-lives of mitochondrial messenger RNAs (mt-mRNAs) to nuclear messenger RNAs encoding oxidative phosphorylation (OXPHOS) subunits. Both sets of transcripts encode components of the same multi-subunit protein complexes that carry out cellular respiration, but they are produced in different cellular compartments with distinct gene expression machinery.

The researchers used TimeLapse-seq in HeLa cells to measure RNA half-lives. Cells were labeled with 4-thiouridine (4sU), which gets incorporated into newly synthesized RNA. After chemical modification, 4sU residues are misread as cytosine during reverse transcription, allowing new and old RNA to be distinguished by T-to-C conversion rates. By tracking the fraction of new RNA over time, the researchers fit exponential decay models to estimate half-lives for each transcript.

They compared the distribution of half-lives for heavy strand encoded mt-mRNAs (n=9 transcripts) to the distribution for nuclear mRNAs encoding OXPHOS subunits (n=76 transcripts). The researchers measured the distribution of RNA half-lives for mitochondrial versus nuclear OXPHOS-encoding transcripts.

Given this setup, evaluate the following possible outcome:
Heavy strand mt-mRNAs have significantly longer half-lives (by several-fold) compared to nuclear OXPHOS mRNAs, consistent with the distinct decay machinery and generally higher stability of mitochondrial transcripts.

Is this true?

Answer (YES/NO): NO